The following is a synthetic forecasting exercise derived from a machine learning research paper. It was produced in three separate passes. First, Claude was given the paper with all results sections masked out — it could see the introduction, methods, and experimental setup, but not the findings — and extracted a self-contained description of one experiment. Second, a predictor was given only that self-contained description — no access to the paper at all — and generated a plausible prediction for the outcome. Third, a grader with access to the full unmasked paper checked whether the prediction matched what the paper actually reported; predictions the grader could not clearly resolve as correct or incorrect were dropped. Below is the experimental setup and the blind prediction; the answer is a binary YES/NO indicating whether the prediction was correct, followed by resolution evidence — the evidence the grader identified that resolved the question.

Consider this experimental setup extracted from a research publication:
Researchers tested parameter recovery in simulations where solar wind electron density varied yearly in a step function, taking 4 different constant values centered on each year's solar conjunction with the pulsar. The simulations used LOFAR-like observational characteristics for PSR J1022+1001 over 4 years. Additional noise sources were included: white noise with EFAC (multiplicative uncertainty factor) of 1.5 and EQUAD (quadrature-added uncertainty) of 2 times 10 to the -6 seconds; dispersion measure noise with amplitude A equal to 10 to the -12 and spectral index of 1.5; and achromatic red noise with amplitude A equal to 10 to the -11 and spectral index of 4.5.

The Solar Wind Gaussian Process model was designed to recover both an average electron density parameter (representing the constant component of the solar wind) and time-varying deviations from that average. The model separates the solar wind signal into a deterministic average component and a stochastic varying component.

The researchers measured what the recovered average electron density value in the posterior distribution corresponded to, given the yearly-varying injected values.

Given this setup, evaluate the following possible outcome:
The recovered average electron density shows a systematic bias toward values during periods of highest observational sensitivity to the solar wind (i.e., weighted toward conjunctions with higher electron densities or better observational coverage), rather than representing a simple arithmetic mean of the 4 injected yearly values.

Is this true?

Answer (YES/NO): NO